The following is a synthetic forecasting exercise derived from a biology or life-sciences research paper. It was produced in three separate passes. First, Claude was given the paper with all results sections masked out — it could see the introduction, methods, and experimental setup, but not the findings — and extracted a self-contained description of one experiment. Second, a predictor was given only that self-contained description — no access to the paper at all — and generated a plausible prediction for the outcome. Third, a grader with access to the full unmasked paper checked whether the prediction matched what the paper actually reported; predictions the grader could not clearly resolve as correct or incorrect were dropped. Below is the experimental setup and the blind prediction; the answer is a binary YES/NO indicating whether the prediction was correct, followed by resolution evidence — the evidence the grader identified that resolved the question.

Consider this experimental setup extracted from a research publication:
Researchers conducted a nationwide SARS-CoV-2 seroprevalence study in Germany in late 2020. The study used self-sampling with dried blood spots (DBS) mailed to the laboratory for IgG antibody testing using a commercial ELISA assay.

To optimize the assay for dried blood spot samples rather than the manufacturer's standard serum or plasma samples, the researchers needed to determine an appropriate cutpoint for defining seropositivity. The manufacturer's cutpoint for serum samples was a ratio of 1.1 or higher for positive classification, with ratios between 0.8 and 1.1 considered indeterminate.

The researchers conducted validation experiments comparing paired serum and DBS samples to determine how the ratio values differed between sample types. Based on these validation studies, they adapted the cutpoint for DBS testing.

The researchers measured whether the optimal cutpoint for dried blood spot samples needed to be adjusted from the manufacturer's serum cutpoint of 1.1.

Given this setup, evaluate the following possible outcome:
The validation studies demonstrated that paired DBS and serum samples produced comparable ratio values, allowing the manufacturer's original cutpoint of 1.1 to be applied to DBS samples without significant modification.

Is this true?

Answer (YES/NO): NO